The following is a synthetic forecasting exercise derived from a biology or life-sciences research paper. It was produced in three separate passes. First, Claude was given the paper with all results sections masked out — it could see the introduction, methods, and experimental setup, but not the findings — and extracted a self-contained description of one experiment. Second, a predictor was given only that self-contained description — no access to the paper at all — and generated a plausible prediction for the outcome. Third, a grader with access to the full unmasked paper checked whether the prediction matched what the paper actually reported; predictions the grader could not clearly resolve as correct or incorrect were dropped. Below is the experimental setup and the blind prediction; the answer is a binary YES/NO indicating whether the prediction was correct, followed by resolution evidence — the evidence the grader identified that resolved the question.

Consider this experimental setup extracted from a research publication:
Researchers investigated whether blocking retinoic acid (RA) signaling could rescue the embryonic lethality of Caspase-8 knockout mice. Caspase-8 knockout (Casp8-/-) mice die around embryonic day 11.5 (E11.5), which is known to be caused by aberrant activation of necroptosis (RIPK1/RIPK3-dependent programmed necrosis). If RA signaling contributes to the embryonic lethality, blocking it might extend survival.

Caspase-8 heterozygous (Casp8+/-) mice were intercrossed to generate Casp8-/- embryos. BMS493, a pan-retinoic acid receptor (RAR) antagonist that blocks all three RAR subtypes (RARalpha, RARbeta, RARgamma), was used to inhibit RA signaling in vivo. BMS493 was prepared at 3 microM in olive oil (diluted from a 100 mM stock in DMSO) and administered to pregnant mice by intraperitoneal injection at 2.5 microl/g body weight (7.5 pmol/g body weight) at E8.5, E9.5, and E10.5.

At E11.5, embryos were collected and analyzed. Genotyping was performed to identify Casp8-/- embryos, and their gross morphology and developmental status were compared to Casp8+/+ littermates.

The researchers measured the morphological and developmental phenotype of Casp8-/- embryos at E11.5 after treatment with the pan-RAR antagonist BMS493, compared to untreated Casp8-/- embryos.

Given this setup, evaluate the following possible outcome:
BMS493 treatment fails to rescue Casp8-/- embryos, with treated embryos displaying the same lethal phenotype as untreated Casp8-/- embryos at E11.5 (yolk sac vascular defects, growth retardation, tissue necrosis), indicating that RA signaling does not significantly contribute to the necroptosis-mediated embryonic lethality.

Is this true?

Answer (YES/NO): NO